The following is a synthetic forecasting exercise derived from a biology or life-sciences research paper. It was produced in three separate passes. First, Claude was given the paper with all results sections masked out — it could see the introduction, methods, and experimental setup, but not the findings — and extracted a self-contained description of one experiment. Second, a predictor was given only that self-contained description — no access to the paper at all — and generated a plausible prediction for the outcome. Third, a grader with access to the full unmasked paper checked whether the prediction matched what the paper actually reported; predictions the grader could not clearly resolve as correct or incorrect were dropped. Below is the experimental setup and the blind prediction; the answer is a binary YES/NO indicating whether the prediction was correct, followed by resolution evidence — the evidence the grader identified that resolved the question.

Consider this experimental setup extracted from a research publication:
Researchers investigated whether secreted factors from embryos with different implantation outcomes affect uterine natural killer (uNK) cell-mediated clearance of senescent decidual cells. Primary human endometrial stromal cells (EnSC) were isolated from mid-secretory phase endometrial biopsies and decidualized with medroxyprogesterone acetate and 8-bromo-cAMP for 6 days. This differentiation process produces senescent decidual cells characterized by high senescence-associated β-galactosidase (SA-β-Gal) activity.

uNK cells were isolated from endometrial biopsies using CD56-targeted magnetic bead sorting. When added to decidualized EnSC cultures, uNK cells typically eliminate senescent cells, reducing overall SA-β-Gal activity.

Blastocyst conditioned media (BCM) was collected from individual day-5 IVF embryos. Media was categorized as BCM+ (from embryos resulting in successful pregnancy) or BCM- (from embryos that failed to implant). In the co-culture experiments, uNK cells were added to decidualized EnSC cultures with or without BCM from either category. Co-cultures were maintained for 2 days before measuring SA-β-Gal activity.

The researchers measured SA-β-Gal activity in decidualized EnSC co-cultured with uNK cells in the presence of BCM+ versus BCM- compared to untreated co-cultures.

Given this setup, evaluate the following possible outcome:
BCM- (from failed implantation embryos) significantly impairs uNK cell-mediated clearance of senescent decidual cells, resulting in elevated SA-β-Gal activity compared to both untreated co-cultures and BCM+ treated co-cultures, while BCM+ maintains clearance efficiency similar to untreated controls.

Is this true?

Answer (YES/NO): YES